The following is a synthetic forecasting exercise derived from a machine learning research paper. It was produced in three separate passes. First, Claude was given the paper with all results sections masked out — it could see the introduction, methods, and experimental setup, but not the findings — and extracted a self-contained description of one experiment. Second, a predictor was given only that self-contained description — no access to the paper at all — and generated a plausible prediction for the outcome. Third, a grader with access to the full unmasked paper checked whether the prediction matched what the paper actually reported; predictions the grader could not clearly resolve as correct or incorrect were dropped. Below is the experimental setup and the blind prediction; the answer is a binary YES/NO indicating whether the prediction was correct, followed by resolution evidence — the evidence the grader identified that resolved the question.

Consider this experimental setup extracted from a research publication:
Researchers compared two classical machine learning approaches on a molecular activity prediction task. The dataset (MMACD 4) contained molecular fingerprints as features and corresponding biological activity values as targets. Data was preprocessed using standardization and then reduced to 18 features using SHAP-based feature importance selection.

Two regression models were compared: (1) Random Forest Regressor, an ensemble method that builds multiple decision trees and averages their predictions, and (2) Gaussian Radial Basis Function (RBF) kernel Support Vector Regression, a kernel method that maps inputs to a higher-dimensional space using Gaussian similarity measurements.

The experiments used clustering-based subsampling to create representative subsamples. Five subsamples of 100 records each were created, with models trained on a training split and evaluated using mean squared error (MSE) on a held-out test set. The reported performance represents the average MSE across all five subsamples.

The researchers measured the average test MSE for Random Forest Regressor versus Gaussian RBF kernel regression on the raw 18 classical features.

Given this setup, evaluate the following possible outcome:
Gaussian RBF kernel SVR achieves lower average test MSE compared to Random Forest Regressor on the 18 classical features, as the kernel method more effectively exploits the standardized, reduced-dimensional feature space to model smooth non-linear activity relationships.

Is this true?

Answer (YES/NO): NO